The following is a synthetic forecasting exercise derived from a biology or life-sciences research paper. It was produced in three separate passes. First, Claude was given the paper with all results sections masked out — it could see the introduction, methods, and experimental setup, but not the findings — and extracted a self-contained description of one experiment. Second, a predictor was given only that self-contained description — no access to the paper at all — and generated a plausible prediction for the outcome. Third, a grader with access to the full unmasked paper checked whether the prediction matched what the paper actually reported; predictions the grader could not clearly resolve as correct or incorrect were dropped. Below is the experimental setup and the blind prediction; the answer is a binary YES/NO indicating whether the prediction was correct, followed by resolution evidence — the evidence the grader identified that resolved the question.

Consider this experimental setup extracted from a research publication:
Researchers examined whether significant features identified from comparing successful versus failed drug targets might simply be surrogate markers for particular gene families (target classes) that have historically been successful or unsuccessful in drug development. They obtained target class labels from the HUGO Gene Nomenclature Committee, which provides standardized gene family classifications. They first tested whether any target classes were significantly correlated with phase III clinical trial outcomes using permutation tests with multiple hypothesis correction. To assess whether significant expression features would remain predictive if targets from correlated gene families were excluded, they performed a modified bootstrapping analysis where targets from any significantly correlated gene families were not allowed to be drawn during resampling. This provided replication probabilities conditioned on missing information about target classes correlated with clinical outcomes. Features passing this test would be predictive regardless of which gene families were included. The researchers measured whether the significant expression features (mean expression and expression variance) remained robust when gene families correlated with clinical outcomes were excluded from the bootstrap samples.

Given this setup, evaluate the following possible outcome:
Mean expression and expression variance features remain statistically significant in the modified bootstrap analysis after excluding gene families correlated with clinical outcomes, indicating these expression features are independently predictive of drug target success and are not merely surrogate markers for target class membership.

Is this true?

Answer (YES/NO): YES